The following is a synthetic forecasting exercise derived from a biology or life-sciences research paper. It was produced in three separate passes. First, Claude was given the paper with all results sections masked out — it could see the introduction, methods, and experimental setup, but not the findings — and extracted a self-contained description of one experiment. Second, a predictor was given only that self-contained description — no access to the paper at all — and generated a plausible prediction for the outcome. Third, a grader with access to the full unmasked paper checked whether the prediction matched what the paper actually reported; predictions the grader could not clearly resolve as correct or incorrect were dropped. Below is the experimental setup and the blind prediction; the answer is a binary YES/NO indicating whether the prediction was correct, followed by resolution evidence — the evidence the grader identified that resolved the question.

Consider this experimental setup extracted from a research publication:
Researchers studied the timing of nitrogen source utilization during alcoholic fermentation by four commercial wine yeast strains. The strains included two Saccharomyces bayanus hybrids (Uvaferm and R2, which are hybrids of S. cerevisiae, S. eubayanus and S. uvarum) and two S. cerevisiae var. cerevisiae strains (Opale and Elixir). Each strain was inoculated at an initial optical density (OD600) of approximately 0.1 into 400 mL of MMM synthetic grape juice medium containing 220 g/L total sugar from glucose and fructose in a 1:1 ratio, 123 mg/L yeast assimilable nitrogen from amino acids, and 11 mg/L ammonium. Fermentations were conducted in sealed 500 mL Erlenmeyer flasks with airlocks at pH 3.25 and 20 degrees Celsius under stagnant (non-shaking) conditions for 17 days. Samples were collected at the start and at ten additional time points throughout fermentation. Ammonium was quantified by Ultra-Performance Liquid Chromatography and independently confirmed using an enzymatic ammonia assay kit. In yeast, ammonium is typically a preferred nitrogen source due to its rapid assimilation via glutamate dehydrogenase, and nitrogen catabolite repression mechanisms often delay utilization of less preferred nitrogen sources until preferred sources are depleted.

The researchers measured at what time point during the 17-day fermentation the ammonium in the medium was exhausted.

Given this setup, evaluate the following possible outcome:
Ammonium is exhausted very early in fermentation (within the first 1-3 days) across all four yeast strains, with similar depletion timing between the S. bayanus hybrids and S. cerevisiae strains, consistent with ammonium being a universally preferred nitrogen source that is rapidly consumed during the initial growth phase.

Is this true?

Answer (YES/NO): YES